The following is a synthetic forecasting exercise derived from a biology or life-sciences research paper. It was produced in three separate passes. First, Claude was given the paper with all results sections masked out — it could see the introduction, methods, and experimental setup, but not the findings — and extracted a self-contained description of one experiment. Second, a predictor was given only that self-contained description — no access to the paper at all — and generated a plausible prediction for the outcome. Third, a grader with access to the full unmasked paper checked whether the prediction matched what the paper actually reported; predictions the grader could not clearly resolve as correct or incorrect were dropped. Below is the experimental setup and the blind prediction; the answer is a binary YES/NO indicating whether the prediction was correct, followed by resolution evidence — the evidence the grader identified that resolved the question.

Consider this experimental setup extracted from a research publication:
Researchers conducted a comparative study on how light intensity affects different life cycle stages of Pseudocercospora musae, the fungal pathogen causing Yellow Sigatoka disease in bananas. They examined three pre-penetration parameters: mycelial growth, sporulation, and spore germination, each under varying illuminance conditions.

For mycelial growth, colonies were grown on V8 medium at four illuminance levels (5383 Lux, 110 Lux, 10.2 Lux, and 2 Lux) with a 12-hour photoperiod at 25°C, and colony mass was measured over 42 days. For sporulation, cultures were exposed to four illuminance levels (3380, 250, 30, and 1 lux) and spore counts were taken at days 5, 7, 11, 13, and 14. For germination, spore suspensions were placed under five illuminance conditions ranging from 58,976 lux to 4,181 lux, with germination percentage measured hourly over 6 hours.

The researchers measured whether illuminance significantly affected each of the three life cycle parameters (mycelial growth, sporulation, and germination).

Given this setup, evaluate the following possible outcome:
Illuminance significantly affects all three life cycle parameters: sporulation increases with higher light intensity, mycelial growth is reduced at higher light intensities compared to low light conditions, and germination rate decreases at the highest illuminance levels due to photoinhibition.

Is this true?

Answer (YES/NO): NO